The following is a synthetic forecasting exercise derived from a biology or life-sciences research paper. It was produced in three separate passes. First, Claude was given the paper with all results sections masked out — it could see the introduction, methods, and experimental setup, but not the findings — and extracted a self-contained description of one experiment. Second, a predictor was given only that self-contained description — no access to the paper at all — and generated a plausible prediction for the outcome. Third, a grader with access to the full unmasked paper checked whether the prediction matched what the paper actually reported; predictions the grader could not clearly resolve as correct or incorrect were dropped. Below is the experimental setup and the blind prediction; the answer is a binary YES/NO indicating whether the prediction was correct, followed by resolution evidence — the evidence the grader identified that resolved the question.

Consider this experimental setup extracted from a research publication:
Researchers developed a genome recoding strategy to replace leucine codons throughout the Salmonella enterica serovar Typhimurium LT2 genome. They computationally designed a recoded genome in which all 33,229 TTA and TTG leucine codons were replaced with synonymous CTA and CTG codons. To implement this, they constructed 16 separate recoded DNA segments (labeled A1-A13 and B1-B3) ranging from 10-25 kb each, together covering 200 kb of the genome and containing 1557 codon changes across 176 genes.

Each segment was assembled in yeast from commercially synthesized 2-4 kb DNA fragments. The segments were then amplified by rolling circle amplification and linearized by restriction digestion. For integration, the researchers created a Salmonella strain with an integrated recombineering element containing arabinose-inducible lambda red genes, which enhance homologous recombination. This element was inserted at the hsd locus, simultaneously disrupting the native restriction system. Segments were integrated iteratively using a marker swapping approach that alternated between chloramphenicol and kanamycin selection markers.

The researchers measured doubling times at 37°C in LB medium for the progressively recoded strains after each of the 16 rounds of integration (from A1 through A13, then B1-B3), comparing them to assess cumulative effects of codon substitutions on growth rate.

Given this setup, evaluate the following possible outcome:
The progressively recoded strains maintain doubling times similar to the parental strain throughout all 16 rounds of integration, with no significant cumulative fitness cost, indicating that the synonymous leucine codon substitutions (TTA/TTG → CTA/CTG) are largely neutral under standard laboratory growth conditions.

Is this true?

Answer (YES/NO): YES